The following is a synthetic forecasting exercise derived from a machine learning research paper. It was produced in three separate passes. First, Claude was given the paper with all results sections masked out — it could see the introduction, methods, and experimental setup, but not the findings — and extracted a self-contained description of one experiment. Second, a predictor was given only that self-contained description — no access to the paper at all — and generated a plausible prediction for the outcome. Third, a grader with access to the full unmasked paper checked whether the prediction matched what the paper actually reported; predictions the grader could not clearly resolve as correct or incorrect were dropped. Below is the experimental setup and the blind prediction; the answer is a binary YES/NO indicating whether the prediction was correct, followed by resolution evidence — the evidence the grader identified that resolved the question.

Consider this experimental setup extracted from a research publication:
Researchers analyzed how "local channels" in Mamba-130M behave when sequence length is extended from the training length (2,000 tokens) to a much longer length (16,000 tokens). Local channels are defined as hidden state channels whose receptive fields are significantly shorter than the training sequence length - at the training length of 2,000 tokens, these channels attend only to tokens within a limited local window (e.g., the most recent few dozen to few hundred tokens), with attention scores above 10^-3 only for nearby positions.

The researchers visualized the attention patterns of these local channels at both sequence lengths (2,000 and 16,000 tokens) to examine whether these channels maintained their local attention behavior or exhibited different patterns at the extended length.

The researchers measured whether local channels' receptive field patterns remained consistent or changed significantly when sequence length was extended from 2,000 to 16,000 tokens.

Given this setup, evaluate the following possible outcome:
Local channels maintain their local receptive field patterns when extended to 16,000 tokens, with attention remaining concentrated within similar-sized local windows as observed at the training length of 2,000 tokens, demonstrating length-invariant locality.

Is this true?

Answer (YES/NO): YES